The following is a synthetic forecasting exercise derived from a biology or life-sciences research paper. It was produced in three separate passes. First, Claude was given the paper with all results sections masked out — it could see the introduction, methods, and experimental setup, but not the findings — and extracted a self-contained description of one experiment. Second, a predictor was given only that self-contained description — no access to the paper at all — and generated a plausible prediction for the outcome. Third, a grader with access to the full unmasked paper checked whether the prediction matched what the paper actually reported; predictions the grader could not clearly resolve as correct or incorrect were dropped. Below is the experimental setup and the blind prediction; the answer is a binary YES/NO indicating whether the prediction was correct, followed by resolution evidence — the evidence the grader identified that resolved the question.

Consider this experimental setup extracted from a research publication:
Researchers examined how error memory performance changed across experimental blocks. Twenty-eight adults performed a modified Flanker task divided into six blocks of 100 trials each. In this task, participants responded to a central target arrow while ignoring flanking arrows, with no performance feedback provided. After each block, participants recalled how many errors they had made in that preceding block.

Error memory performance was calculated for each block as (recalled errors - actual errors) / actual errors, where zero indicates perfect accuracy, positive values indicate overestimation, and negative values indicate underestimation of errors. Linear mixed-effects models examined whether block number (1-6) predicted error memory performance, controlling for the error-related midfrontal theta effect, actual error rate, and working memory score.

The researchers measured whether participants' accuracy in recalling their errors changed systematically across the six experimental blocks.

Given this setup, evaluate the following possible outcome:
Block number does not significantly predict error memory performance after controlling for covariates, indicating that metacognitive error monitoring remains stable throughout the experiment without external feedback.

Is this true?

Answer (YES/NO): YES